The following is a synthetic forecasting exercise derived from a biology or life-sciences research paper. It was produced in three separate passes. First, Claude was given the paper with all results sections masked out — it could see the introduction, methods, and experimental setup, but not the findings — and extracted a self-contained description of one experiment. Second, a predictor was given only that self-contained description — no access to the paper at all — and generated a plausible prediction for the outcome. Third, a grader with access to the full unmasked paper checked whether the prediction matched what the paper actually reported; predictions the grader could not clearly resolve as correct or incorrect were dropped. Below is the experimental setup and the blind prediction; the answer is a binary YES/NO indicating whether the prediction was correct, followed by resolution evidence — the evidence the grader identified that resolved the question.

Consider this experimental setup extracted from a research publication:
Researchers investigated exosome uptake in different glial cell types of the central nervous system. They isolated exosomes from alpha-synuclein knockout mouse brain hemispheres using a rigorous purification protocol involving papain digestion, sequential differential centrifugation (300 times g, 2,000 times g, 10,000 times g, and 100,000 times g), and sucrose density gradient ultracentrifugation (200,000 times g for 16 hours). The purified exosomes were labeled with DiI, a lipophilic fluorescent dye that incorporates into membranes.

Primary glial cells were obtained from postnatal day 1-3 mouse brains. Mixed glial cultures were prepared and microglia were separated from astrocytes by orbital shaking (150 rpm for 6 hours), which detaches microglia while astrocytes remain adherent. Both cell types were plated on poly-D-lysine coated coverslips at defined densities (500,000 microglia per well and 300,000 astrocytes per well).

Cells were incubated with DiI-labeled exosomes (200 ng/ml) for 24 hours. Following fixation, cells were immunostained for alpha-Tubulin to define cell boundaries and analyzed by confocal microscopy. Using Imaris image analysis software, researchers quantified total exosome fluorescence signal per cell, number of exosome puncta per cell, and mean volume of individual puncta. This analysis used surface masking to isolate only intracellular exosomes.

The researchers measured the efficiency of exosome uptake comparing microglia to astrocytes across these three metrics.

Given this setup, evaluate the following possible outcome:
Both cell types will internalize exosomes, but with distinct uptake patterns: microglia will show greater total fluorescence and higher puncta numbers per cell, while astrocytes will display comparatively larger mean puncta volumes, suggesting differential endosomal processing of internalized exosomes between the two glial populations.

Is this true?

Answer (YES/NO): YES